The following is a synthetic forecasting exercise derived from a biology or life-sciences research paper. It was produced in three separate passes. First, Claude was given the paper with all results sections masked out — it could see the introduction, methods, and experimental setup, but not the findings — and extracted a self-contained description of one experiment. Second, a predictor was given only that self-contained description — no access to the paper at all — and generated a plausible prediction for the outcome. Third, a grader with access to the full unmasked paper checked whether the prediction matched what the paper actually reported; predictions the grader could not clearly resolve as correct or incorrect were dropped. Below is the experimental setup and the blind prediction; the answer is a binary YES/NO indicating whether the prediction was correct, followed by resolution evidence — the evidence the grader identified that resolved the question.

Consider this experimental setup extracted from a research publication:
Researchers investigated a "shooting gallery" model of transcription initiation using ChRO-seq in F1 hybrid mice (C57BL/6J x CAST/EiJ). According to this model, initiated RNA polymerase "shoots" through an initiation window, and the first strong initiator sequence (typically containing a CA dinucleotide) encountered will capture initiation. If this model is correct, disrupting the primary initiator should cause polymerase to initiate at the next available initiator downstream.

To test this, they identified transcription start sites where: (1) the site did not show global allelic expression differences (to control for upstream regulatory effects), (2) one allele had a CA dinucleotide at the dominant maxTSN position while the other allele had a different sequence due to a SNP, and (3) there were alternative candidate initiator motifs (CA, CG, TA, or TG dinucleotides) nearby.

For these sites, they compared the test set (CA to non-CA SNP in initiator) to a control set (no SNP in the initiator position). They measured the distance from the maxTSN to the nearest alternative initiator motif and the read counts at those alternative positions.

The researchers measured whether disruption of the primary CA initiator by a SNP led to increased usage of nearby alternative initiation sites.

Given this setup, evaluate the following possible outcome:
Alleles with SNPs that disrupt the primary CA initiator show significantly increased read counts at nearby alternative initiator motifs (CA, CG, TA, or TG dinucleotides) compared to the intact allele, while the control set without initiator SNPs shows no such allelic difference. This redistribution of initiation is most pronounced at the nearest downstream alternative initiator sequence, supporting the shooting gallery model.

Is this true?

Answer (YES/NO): NO